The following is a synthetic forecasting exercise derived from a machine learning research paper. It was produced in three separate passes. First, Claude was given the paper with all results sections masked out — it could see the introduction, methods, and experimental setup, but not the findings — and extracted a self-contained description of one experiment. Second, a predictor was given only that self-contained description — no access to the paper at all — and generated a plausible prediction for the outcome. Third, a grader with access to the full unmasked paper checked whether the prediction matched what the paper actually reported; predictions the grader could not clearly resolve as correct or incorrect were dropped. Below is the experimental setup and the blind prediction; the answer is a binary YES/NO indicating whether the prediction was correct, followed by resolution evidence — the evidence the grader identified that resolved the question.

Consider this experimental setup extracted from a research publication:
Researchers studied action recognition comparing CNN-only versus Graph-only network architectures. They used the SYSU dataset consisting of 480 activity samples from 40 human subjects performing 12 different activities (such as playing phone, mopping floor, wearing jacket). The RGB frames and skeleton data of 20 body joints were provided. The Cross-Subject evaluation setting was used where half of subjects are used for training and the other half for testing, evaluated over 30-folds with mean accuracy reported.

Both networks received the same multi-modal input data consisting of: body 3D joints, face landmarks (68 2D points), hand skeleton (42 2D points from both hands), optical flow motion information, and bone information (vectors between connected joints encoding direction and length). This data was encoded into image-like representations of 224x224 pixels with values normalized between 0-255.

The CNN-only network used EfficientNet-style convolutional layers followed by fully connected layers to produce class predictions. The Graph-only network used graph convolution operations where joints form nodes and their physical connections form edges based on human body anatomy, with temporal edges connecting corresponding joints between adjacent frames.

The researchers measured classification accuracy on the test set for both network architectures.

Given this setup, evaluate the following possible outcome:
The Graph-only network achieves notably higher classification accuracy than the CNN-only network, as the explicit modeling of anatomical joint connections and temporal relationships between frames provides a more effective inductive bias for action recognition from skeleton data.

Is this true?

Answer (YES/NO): NO